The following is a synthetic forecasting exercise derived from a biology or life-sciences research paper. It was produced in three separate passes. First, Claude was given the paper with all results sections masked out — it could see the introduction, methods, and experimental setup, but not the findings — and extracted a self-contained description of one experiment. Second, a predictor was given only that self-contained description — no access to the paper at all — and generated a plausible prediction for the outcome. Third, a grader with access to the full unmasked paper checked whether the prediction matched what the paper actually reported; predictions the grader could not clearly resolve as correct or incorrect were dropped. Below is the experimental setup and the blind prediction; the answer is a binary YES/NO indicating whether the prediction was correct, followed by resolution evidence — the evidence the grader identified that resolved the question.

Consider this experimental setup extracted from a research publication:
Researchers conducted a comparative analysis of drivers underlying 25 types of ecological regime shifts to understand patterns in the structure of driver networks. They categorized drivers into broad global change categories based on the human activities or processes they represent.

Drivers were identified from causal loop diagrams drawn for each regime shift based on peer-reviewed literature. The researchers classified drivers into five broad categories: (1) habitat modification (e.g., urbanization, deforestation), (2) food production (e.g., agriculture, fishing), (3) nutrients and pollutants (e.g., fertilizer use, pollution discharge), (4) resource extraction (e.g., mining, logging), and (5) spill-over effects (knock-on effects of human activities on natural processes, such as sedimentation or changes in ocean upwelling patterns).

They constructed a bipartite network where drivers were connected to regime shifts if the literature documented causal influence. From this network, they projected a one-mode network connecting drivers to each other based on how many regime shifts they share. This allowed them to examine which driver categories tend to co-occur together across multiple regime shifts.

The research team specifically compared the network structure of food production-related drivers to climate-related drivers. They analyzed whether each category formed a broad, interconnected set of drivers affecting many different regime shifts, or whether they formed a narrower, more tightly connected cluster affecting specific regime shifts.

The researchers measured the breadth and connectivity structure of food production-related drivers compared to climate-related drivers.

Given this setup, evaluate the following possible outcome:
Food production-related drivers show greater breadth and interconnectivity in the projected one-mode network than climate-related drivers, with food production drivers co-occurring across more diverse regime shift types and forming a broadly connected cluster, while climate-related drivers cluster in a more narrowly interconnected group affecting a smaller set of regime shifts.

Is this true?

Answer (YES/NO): NO